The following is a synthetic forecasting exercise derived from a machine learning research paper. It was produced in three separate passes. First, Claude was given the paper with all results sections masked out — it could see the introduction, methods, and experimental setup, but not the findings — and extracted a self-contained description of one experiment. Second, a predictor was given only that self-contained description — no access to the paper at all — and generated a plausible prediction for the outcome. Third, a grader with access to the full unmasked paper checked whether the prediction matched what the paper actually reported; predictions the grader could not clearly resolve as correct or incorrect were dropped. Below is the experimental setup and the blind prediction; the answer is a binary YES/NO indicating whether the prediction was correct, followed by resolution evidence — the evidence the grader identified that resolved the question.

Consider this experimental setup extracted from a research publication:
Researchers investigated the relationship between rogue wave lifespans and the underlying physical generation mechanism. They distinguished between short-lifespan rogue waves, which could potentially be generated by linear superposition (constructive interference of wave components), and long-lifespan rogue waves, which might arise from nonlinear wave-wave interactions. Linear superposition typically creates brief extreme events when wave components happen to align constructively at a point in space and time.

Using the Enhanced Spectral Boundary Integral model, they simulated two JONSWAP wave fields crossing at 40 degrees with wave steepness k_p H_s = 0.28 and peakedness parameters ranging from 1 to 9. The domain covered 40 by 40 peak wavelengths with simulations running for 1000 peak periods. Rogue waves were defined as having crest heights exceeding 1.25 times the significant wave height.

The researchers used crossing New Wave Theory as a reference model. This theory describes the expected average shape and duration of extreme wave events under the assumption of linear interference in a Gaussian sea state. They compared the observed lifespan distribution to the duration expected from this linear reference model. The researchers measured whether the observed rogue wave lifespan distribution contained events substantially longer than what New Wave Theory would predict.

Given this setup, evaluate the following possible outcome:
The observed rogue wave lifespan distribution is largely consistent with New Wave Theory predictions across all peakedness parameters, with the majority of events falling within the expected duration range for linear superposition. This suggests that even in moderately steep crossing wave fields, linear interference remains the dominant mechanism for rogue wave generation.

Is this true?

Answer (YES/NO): NO